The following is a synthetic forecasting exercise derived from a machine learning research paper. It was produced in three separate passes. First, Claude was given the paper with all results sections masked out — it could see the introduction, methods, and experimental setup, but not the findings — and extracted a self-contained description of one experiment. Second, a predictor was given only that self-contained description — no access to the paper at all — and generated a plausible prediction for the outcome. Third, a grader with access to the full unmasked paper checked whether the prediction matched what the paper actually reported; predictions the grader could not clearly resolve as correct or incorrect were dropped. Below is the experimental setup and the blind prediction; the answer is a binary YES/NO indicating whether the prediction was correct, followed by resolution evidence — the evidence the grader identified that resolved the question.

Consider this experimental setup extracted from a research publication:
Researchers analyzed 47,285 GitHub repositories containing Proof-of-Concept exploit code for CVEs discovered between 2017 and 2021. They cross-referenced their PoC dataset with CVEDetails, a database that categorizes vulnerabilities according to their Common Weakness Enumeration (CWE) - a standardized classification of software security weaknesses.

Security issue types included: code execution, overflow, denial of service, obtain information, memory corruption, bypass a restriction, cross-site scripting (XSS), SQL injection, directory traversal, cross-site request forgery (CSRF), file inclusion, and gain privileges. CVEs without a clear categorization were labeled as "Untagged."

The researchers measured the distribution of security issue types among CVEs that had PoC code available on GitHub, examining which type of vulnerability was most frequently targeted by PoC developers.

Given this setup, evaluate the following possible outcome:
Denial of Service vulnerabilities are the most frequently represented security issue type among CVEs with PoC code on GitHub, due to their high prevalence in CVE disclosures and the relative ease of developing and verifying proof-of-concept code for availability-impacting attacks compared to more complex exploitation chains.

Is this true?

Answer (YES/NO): NO